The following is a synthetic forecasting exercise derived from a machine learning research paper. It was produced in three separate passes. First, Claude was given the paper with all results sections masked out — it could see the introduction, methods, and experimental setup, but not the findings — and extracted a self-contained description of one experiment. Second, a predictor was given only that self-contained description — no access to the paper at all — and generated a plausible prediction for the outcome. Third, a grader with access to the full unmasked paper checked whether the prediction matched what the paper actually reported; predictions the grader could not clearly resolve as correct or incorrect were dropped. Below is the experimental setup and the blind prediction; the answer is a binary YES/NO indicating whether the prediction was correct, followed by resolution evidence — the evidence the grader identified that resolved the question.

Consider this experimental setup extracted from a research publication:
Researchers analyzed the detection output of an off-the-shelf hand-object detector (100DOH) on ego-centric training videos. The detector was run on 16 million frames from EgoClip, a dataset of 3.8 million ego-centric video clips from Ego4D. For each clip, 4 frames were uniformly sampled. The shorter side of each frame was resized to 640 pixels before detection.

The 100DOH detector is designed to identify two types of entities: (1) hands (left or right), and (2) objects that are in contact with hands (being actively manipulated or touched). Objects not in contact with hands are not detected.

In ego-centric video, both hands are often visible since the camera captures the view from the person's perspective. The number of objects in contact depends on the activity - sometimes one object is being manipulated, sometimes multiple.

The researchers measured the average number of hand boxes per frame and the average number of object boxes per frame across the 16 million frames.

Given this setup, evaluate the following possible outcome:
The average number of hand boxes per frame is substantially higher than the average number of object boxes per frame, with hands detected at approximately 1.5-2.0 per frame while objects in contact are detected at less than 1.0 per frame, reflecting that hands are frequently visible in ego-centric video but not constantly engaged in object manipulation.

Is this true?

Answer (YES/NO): NO